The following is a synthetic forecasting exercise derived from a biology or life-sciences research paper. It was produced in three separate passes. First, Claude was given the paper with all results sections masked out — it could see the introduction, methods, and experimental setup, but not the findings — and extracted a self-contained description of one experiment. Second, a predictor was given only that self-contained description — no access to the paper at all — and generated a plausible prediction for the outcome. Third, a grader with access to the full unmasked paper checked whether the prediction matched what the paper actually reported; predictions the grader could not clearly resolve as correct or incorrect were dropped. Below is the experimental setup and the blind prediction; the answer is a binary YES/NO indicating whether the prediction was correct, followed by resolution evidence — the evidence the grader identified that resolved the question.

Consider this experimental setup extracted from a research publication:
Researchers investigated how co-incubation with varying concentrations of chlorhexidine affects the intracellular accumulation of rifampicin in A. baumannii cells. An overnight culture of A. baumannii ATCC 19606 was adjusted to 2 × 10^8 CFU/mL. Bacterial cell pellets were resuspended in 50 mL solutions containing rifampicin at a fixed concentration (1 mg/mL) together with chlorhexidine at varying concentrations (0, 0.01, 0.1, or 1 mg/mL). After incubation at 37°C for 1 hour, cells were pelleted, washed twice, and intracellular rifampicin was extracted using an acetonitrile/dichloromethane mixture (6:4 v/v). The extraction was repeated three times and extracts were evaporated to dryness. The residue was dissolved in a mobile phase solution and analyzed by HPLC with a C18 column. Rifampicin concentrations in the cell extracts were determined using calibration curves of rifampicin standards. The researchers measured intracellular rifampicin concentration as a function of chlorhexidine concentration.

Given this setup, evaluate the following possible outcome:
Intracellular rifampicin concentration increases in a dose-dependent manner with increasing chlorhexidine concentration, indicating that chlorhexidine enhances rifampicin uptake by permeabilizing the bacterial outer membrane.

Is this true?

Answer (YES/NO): YES